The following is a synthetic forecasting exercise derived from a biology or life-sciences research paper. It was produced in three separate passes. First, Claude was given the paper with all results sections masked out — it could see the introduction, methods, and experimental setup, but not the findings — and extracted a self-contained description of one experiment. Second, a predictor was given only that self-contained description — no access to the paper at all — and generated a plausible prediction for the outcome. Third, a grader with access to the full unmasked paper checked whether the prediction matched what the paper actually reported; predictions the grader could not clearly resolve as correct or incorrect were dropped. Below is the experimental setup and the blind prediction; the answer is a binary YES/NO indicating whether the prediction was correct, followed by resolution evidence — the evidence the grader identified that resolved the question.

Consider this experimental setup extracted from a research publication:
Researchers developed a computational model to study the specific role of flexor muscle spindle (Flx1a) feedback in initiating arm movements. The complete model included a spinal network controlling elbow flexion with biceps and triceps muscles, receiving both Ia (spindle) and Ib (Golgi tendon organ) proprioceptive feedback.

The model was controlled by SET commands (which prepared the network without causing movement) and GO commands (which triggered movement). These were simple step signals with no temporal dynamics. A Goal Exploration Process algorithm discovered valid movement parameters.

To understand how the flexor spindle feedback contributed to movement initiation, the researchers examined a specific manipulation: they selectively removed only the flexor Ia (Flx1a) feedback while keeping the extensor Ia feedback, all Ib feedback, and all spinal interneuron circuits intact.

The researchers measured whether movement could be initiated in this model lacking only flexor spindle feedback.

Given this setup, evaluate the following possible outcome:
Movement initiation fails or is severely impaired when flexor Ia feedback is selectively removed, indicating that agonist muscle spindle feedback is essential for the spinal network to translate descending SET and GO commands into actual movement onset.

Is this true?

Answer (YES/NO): YES